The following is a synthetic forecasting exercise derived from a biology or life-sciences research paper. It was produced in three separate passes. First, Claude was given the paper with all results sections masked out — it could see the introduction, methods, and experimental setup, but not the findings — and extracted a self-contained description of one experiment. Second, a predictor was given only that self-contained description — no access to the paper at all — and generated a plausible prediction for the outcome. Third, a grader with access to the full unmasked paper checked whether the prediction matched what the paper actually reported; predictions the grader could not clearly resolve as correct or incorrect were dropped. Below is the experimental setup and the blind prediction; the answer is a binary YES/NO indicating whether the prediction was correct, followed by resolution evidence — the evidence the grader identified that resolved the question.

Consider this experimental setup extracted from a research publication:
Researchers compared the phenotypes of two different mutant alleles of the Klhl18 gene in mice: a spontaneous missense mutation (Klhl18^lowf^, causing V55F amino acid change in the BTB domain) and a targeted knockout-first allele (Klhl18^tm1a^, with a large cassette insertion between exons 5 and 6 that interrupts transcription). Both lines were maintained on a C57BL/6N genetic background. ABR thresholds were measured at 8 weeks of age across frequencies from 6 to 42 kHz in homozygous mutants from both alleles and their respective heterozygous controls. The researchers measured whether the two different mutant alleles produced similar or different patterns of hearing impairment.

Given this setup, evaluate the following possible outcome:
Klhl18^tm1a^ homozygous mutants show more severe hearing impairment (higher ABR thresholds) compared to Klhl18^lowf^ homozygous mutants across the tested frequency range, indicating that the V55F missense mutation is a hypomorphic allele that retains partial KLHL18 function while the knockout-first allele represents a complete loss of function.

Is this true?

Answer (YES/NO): NO